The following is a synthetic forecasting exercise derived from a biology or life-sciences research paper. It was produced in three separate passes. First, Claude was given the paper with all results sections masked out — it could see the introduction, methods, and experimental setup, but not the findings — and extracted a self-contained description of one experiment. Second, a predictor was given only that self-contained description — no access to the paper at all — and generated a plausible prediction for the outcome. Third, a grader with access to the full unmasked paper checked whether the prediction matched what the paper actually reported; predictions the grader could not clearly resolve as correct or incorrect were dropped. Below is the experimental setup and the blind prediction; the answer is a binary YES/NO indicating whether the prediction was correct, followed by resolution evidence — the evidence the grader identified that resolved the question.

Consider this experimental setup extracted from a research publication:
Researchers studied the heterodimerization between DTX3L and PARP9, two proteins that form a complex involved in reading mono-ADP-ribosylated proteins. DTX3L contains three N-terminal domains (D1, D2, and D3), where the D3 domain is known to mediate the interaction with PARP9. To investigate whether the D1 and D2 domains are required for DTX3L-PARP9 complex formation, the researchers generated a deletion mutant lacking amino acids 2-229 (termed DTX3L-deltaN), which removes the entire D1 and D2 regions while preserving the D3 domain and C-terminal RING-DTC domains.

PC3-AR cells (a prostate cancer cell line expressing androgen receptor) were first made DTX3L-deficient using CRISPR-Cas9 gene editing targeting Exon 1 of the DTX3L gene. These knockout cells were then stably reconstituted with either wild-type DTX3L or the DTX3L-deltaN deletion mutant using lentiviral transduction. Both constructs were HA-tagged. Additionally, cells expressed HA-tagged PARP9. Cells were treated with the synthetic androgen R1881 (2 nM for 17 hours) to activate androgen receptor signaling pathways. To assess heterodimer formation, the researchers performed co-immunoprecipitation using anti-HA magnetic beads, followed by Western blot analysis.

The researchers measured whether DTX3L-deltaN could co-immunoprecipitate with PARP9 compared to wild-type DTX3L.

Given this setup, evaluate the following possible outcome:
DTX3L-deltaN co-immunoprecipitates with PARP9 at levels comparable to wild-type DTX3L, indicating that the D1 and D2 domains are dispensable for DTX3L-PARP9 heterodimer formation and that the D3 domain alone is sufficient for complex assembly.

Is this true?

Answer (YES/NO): YES